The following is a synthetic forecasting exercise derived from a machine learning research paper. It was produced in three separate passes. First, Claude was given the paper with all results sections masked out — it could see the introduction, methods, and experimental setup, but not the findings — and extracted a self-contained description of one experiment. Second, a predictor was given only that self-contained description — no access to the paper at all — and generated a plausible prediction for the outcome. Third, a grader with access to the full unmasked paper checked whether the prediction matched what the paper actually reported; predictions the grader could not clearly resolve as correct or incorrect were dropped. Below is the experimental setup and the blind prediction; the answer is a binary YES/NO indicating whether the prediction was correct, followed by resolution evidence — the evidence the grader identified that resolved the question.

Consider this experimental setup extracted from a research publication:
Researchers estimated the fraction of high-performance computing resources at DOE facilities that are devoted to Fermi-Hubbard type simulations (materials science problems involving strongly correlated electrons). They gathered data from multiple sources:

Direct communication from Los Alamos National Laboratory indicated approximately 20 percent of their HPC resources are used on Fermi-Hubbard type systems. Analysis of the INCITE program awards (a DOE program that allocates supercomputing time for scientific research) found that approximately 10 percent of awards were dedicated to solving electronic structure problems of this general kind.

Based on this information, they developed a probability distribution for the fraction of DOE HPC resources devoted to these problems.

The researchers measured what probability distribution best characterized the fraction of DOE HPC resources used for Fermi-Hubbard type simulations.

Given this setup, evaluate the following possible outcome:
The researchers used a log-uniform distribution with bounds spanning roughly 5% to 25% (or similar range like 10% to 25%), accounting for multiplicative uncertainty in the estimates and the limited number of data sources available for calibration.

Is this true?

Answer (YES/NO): NO